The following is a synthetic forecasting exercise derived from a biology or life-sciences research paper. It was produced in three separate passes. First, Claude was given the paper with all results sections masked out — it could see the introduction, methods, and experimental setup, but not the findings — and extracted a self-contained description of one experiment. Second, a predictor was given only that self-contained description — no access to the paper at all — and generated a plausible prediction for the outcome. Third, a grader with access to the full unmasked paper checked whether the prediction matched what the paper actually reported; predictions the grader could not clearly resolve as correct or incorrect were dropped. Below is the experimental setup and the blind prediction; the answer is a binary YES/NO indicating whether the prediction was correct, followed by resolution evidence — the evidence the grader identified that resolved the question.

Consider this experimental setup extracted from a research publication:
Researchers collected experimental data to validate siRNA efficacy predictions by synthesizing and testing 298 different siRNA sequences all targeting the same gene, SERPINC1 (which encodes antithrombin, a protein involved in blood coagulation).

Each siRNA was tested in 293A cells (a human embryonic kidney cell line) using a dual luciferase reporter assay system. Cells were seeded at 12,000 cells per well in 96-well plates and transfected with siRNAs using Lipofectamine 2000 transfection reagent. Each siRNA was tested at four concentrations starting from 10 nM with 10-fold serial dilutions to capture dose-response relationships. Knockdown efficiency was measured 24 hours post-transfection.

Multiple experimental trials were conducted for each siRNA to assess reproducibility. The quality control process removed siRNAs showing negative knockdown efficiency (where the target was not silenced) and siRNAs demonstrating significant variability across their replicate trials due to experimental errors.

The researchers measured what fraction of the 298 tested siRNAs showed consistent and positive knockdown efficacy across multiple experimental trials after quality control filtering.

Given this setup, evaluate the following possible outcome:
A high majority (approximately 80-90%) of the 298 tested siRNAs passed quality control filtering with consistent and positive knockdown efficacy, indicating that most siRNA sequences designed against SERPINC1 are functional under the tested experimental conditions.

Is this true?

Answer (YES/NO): NO